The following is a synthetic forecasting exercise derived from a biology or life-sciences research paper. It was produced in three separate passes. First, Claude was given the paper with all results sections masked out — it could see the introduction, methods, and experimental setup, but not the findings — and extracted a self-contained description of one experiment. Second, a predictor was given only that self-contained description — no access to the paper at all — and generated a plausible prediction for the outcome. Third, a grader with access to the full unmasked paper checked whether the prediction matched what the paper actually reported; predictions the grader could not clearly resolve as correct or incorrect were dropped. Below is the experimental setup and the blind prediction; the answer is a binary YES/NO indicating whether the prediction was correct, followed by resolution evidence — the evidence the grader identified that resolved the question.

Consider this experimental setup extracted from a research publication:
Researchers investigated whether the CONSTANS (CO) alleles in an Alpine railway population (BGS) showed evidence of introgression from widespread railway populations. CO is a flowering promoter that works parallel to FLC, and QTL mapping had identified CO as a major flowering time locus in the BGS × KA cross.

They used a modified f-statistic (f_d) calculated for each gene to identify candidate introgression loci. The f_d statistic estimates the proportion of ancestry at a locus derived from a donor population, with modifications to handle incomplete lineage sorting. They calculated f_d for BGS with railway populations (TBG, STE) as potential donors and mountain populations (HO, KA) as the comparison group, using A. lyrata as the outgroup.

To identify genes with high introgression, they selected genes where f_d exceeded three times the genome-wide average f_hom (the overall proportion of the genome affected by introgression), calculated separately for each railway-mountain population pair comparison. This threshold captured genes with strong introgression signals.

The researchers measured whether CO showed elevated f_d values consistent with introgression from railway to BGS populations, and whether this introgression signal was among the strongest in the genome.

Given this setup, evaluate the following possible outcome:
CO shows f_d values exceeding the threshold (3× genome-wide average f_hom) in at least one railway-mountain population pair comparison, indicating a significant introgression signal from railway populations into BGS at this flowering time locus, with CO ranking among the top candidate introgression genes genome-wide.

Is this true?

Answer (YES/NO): YES